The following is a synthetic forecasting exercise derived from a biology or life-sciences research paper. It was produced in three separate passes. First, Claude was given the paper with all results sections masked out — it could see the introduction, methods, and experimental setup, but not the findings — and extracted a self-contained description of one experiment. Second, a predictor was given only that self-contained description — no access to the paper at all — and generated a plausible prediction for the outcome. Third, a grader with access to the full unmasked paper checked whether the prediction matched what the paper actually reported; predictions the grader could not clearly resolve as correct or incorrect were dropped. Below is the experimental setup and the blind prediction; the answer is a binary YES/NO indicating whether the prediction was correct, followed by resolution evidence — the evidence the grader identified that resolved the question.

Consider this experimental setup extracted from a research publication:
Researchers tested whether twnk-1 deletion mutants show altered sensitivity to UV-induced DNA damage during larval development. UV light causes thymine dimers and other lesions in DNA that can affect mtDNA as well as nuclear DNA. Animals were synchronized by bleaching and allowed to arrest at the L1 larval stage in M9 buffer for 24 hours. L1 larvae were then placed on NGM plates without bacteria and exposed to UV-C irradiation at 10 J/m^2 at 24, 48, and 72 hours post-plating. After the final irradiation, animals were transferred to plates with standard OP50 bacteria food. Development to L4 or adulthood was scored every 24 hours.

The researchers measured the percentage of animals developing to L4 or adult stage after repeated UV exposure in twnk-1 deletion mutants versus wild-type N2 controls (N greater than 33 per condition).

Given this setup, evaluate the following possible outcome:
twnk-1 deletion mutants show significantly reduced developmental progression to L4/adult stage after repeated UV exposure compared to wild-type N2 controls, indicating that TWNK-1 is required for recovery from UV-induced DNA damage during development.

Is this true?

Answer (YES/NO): NO